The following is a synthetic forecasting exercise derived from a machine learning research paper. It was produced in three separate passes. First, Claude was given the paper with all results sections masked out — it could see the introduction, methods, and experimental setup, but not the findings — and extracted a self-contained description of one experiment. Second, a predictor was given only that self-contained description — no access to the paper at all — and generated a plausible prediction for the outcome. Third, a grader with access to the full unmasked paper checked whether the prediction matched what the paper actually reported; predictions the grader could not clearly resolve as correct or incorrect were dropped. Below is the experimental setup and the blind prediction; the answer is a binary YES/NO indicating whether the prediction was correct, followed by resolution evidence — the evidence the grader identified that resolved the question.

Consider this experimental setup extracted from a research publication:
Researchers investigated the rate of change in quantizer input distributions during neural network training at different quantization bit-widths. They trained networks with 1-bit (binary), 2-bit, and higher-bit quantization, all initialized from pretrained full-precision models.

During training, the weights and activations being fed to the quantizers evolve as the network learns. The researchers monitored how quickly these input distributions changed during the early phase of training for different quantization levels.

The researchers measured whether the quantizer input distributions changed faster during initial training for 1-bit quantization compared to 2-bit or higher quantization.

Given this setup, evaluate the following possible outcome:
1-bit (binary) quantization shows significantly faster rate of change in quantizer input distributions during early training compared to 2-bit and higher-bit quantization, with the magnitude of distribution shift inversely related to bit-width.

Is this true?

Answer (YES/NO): NO